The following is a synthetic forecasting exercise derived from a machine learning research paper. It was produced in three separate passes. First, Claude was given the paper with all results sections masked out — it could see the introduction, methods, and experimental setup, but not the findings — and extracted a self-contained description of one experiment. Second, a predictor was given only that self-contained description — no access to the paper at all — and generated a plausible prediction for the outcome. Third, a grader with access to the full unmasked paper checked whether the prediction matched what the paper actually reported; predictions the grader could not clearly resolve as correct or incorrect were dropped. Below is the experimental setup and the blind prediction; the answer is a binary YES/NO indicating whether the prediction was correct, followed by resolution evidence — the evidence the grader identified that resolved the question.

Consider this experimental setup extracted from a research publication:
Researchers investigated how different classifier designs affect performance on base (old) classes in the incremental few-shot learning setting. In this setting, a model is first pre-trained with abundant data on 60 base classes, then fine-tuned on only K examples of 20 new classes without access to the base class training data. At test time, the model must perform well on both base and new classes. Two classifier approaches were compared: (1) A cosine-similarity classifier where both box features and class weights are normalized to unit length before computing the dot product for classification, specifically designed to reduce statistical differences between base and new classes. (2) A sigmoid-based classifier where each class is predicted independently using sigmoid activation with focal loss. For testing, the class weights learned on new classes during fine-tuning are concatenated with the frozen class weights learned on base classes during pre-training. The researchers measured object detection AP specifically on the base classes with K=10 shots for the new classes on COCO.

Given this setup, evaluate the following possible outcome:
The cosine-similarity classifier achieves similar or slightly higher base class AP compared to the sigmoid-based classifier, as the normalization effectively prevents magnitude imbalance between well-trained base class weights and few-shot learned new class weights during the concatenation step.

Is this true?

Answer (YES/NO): NO